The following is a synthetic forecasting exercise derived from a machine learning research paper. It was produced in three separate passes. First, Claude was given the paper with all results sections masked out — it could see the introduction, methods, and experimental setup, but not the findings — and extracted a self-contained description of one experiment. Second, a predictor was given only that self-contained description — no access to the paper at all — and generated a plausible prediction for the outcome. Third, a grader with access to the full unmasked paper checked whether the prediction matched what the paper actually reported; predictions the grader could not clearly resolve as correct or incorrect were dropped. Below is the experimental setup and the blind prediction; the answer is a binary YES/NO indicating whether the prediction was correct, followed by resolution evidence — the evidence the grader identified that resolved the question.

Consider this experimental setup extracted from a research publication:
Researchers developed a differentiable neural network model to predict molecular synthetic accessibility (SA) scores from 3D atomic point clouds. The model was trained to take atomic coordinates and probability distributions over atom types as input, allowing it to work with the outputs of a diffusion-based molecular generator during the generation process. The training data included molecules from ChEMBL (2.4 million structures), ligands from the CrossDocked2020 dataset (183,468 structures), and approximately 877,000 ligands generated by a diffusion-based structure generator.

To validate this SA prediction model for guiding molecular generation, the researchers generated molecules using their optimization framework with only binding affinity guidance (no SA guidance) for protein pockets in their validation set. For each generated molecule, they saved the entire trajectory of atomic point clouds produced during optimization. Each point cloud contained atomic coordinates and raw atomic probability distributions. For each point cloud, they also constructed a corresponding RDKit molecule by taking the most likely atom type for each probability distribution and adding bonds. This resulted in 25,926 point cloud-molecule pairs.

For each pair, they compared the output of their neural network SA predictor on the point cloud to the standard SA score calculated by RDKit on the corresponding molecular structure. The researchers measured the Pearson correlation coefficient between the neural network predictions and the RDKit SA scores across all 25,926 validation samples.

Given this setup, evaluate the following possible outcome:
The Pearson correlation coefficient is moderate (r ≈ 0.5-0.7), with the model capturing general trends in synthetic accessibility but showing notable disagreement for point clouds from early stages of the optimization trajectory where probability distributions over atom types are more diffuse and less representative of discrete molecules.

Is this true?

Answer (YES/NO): NO